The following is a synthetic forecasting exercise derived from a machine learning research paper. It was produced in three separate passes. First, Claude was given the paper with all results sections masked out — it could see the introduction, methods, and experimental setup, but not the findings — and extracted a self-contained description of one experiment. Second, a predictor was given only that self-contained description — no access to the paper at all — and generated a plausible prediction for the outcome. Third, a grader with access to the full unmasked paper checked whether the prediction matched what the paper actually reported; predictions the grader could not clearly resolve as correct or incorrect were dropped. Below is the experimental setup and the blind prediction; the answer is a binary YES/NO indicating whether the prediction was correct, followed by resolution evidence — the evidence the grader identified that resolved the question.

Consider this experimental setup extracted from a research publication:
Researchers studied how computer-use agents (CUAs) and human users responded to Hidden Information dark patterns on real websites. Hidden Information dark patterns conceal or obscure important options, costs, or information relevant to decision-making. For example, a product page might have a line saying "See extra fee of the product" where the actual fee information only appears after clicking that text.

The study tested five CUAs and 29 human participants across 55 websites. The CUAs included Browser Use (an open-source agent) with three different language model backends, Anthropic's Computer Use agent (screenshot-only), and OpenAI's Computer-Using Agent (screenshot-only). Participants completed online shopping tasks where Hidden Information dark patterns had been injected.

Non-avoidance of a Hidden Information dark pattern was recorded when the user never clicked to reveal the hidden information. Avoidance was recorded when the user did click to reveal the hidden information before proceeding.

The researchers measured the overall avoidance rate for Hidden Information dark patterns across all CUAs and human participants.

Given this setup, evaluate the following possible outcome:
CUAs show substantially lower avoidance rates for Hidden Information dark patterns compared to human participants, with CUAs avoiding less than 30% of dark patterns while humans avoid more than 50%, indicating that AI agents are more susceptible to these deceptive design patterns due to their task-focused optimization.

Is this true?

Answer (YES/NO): NO